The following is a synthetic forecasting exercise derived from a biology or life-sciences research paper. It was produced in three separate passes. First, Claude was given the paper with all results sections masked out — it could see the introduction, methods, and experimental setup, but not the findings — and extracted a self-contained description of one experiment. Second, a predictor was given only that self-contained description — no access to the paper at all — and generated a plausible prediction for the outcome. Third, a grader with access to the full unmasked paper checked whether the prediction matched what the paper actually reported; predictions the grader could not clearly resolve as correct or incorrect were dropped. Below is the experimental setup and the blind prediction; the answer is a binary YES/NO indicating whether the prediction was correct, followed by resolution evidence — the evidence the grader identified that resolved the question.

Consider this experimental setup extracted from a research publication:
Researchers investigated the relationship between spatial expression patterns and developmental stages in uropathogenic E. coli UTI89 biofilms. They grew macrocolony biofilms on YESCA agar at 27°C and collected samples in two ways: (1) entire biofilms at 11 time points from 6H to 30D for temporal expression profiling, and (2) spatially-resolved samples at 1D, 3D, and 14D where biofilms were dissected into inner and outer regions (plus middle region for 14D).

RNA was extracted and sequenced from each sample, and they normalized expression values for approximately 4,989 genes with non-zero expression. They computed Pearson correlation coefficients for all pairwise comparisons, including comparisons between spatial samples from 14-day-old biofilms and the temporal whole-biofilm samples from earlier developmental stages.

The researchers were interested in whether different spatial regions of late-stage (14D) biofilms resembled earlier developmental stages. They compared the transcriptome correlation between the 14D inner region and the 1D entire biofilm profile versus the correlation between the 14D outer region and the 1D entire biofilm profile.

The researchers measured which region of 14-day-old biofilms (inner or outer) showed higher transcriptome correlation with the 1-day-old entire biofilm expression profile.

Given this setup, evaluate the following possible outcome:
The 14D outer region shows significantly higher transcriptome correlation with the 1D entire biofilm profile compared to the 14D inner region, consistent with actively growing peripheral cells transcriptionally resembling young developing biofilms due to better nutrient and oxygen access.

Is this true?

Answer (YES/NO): NO